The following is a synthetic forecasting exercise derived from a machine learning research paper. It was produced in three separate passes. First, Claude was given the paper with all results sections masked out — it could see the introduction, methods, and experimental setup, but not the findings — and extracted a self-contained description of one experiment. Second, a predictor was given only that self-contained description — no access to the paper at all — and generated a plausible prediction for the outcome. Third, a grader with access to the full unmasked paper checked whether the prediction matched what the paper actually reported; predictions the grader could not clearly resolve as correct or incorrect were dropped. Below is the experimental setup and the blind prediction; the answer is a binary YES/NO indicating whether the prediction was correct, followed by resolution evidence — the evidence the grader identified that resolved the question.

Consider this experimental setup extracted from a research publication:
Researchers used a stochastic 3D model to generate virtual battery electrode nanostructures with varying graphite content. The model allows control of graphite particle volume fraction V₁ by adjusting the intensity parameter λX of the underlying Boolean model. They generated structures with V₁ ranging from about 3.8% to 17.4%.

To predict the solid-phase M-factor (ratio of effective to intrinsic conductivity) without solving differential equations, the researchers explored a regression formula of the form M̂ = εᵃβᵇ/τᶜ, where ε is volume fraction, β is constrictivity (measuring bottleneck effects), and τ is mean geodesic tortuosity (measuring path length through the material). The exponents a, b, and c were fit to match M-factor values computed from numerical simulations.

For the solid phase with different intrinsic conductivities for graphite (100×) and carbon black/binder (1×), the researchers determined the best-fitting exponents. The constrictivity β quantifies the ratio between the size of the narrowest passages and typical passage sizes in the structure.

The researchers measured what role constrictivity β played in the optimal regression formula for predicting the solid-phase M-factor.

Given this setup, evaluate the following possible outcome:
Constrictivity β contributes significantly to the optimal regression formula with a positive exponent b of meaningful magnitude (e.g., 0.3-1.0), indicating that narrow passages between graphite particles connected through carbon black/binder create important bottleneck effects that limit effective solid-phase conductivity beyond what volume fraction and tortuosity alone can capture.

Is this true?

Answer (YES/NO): NO